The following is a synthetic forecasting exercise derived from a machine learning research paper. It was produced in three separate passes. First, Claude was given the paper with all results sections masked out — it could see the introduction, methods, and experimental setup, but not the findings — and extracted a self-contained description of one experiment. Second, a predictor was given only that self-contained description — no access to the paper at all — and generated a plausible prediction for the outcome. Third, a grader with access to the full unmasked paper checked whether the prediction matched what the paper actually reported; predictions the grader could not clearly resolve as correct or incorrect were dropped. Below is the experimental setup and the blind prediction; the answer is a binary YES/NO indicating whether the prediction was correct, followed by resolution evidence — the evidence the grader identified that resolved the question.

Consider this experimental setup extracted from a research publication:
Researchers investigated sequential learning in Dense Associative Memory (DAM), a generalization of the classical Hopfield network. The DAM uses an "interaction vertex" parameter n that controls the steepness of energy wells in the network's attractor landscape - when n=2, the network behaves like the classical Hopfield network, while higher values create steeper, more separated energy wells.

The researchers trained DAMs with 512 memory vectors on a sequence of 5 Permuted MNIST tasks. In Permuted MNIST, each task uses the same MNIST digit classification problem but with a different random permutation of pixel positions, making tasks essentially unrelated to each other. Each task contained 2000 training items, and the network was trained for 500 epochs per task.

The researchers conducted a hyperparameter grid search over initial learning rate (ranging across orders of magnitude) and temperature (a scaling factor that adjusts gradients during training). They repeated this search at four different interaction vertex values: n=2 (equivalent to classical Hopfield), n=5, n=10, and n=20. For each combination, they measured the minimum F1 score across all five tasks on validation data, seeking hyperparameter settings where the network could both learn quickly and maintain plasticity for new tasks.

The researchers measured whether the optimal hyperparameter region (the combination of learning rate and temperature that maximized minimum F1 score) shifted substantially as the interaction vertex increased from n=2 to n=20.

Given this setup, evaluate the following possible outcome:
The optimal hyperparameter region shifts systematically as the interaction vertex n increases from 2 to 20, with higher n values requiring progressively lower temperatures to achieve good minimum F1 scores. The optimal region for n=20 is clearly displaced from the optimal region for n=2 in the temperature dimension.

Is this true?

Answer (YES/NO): NO